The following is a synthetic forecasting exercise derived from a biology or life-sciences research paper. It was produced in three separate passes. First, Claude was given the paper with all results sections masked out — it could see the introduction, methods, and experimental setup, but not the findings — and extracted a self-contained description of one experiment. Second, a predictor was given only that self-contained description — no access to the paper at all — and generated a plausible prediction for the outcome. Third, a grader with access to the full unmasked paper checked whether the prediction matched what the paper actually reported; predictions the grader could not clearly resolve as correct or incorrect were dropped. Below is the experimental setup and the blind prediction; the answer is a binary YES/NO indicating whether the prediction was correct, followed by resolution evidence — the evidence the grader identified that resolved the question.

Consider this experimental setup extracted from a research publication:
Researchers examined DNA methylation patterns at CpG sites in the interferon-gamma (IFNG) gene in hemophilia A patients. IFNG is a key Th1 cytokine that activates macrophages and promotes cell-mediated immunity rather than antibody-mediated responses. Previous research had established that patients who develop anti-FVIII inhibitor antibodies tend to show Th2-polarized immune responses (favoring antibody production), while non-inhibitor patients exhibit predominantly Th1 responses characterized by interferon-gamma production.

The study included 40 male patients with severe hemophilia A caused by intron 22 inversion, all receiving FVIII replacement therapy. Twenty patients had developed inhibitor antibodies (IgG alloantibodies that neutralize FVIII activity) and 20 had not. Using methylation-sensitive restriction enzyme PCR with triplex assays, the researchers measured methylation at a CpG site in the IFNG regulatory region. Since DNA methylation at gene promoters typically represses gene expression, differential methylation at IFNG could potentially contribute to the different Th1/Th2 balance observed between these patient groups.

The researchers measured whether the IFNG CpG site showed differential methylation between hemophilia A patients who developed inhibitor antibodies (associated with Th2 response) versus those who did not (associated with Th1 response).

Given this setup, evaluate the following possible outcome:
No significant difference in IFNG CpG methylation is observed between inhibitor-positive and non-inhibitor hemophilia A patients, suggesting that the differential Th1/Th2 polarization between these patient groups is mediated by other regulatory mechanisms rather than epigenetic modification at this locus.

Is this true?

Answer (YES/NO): YES